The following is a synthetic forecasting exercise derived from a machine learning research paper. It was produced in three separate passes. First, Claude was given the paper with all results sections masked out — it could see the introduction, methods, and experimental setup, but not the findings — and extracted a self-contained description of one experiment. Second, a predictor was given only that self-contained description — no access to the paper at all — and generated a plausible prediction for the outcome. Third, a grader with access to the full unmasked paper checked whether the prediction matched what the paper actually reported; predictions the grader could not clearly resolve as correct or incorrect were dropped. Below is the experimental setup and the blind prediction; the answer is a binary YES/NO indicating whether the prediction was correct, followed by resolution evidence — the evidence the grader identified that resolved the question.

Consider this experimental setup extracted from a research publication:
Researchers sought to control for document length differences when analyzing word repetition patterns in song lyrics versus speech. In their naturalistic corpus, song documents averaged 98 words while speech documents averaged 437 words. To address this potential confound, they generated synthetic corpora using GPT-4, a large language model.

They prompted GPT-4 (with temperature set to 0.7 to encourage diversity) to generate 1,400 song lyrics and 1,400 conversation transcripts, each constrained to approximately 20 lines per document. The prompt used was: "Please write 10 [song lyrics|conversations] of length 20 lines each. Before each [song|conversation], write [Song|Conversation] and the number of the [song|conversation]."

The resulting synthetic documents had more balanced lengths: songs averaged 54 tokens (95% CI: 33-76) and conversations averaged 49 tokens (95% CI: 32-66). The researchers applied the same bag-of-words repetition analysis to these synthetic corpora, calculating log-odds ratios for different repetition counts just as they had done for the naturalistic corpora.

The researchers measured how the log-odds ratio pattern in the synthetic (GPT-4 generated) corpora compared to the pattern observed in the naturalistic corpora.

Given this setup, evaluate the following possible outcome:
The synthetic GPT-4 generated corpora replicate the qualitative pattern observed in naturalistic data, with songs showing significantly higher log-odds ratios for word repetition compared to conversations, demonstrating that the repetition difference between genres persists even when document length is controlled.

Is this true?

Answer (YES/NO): YES